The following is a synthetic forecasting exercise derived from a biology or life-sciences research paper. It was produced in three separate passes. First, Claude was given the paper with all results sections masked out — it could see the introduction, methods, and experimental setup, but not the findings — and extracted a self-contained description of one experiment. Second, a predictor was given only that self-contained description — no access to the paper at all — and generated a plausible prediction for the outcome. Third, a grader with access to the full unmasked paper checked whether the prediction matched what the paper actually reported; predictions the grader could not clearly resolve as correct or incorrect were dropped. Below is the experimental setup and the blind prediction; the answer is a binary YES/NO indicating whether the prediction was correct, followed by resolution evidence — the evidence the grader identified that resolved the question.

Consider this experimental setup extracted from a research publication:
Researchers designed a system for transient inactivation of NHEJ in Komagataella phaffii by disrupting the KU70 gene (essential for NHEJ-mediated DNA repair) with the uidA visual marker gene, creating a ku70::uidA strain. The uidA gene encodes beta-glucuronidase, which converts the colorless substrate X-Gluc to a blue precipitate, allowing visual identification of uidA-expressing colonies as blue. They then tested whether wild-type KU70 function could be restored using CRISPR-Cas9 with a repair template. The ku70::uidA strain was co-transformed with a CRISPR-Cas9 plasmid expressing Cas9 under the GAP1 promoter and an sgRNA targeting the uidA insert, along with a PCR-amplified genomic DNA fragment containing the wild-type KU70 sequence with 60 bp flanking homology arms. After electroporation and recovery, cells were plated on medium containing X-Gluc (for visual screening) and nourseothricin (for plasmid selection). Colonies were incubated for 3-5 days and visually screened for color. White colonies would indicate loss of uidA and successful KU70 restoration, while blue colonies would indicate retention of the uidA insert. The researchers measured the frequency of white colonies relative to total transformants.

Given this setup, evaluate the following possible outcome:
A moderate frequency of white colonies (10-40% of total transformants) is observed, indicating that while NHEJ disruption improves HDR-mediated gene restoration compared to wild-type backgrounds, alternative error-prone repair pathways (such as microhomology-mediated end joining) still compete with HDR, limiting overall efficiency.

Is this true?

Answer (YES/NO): NO